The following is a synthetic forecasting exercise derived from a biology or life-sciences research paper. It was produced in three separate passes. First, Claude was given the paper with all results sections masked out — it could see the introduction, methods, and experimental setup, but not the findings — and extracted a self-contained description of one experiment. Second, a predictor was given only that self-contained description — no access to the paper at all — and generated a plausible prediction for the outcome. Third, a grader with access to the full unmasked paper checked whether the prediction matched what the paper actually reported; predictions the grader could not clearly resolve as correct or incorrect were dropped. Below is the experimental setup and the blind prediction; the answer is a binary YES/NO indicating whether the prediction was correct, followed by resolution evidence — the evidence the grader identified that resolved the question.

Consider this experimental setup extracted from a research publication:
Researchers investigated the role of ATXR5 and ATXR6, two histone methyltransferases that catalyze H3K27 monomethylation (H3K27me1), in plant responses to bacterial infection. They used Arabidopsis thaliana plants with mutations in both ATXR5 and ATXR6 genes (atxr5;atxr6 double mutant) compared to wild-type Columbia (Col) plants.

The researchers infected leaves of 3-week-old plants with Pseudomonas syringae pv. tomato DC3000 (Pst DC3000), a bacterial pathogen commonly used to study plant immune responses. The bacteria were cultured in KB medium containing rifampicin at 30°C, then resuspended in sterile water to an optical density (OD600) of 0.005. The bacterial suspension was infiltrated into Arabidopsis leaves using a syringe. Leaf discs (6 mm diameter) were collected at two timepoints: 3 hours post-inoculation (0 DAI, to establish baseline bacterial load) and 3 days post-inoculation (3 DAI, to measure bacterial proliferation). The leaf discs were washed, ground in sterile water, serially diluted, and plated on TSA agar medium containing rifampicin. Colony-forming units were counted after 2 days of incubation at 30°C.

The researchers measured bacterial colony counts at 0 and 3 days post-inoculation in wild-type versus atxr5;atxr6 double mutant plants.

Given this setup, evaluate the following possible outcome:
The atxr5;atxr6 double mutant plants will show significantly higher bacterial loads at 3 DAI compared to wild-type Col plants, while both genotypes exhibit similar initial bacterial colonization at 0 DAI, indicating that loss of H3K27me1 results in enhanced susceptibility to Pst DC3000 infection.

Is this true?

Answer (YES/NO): NO